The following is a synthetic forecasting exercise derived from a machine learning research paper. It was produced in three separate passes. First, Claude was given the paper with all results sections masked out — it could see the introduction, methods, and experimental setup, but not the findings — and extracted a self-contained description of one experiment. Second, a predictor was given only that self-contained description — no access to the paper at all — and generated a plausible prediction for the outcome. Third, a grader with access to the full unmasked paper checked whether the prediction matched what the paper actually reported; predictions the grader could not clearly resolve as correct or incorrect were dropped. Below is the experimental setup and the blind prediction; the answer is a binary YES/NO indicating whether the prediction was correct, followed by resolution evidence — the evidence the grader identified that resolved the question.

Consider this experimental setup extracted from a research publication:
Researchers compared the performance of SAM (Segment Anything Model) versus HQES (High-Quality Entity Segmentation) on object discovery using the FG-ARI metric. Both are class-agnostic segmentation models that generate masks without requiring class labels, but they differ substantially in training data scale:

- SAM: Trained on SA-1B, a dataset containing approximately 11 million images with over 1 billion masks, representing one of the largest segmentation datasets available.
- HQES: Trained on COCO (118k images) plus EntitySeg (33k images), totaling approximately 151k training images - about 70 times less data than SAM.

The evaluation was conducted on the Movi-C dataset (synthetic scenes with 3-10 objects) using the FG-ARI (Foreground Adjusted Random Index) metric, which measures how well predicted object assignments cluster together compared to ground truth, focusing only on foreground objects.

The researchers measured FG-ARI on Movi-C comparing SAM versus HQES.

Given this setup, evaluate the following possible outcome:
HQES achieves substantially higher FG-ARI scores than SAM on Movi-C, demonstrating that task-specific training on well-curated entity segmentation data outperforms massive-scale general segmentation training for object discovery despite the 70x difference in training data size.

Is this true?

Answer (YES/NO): NO